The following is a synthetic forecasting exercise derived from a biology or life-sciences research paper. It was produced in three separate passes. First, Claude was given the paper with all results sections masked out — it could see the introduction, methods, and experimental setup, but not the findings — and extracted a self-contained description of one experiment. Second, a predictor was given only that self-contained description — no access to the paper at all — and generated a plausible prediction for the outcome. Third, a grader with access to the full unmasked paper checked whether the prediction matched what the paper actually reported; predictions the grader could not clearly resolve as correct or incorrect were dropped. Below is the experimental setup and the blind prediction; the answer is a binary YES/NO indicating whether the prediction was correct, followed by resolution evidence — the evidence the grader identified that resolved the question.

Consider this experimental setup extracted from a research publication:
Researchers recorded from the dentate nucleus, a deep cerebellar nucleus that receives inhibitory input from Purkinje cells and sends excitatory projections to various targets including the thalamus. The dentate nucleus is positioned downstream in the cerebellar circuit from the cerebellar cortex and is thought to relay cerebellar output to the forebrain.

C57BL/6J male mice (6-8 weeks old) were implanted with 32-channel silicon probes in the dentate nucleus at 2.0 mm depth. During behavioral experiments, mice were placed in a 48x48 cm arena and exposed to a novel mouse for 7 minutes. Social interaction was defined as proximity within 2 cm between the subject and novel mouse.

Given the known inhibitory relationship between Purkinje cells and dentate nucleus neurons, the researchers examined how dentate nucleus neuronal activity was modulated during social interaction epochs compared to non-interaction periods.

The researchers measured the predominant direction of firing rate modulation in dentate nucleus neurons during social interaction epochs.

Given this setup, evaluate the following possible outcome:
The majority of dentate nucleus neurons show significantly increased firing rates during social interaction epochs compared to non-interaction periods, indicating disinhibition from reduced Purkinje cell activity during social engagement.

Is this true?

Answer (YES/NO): NO